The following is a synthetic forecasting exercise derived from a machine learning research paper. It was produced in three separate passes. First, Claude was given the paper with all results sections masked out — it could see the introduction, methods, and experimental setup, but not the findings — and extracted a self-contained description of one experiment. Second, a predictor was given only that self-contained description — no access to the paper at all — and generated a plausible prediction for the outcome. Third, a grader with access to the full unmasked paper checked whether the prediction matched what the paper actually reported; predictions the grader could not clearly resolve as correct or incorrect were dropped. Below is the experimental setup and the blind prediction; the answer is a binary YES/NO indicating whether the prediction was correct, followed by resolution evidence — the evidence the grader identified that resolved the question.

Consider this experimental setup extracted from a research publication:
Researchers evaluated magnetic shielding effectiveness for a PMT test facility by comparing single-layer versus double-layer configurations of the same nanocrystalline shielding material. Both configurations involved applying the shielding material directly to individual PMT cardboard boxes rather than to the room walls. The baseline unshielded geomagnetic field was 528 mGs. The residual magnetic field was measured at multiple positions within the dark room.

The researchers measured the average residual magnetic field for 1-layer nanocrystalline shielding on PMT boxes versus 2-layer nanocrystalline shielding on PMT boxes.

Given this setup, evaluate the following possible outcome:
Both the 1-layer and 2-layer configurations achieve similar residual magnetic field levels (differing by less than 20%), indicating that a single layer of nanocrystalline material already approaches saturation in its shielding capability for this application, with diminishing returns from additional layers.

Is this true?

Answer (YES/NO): NO